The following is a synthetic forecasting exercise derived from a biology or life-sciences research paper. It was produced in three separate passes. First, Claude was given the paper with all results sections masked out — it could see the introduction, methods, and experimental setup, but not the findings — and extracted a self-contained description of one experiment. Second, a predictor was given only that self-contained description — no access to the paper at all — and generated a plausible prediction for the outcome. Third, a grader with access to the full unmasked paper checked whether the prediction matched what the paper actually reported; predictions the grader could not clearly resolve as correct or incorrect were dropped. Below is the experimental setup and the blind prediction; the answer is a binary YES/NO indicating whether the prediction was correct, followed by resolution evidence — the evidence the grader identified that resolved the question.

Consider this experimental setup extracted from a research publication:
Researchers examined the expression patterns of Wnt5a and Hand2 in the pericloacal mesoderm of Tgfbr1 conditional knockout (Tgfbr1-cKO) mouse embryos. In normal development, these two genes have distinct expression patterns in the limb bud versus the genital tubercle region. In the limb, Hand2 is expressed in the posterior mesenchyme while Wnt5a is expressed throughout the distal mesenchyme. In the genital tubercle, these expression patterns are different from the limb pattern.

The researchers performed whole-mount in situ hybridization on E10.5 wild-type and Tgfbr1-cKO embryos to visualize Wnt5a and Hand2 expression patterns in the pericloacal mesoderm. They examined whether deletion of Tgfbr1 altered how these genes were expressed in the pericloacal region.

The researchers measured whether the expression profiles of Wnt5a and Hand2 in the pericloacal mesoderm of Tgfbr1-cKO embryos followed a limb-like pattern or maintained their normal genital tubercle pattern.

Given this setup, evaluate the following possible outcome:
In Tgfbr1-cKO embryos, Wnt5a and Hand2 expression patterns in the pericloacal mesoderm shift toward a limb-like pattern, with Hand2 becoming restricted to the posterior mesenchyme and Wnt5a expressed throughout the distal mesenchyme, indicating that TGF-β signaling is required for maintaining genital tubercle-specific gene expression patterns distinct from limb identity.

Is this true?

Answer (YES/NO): YES